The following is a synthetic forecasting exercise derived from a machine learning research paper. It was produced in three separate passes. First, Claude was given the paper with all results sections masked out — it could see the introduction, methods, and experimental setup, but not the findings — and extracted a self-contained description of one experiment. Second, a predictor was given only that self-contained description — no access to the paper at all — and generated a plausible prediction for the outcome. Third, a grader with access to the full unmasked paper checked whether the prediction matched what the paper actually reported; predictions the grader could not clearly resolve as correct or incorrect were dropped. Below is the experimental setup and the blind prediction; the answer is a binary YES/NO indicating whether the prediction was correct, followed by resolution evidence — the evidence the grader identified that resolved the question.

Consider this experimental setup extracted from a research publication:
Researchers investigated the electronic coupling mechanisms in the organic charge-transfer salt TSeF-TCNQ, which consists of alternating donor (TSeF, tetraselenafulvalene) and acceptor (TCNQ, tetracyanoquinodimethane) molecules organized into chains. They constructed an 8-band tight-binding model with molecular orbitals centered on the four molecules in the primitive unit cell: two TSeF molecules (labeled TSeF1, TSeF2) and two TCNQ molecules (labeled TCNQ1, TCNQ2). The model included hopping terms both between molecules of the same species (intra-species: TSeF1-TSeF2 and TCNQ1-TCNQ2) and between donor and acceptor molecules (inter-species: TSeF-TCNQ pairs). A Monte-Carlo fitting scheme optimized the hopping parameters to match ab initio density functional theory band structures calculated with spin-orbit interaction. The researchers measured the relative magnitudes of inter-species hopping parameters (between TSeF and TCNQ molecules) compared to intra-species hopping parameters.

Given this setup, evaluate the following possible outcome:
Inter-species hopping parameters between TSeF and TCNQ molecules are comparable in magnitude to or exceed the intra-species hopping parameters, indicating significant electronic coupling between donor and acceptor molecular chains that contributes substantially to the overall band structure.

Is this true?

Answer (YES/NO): YES